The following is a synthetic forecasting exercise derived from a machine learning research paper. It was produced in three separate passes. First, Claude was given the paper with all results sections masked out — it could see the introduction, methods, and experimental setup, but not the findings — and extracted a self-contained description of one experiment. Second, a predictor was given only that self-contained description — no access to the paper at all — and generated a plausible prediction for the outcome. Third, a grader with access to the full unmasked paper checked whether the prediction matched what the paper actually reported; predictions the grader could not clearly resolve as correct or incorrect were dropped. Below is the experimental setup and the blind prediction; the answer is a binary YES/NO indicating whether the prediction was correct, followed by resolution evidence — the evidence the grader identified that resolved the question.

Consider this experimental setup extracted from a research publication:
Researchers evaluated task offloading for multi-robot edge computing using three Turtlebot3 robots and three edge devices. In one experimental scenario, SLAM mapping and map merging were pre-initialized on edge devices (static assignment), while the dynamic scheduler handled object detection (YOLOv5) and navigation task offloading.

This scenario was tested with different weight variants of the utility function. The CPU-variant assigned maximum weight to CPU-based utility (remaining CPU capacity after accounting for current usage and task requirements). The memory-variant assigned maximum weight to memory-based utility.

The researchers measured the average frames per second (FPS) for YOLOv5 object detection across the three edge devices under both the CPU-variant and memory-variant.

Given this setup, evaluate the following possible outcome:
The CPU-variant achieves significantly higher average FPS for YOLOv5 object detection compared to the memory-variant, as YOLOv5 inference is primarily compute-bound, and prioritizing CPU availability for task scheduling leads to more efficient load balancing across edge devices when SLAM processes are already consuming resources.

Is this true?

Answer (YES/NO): YES